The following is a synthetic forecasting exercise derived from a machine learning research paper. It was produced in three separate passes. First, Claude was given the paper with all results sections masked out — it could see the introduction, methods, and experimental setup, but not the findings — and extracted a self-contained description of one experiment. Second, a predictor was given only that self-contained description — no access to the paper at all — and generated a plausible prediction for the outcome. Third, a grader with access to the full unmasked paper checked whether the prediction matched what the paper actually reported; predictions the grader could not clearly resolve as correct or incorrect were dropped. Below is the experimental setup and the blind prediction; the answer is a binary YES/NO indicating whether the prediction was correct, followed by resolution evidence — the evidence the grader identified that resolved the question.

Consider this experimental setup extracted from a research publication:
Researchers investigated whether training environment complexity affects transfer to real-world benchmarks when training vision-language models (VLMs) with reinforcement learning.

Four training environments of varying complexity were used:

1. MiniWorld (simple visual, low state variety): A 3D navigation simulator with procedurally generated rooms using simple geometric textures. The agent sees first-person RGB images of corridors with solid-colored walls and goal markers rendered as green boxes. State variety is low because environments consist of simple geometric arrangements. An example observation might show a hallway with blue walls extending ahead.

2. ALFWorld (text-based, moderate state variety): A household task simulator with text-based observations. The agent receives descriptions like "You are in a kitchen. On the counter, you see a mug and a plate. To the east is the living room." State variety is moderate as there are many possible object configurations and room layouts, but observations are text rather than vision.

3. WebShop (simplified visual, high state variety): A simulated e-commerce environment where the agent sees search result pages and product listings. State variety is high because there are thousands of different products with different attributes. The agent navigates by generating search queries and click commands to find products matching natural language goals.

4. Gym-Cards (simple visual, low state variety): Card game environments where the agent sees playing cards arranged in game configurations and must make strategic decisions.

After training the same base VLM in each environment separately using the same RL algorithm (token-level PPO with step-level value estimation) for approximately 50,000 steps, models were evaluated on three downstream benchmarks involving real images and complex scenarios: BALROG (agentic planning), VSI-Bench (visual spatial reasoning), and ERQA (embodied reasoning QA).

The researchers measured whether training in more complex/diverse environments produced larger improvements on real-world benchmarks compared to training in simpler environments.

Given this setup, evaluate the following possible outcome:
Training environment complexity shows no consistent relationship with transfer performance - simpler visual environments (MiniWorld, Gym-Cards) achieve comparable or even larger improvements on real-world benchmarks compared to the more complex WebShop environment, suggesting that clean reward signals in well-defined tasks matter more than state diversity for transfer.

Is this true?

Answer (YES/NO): YES